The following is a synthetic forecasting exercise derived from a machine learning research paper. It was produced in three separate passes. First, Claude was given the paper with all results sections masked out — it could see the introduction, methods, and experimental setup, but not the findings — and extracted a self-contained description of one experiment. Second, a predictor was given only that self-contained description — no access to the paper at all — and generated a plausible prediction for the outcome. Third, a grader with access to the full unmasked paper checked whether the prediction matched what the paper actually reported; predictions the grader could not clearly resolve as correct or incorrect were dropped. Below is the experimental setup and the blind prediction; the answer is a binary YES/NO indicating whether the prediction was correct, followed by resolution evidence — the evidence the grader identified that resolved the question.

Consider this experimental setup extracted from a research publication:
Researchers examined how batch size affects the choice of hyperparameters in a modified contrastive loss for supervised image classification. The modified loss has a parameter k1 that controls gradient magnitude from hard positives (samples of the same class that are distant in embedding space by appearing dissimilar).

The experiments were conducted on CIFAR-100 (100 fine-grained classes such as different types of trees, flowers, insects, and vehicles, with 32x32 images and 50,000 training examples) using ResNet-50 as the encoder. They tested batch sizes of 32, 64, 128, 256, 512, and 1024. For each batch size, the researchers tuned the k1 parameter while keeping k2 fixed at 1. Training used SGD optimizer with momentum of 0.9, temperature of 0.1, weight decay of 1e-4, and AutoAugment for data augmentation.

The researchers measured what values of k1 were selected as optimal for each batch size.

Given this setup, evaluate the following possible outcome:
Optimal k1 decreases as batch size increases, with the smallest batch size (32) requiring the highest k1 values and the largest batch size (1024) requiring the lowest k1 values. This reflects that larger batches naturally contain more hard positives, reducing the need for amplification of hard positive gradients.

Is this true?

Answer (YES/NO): NO